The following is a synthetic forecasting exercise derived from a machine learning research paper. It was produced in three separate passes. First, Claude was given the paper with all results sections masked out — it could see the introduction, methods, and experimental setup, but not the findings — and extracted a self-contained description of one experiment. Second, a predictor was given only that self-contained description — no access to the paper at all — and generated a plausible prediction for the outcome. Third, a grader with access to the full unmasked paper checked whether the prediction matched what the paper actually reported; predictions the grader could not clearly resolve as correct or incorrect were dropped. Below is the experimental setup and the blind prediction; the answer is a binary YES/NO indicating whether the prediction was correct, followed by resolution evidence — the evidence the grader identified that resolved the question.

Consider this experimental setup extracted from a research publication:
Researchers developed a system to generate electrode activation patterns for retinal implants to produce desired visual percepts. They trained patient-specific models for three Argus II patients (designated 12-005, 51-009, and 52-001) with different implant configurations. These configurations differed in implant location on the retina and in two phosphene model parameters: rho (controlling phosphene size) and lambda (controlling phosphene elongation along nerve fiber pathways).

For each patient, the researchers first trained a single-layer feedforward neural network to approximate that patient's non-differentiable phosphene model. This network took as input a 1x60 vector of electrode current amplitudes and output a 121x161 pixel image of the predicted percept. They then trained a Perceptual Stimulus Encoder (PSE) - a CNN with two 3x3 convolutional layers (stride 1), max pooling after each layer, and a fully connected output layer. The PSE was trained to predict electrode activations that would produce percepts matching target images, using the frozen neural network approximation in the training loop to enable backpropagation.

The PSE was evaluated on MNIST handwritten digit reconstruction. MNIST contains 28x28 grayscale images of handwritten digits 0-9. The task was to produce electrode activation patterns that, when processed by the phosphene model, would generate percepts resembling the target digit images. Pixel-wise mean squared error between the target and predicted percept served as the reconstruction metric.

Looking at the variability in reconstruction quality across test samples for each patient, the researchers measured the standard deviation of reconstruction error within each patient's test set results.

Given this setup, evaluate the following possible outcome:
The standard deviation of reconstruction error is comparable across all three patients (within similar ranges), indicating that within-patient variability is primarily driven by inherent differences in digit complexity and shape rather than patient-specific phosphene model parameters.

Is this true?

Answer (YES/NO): NO